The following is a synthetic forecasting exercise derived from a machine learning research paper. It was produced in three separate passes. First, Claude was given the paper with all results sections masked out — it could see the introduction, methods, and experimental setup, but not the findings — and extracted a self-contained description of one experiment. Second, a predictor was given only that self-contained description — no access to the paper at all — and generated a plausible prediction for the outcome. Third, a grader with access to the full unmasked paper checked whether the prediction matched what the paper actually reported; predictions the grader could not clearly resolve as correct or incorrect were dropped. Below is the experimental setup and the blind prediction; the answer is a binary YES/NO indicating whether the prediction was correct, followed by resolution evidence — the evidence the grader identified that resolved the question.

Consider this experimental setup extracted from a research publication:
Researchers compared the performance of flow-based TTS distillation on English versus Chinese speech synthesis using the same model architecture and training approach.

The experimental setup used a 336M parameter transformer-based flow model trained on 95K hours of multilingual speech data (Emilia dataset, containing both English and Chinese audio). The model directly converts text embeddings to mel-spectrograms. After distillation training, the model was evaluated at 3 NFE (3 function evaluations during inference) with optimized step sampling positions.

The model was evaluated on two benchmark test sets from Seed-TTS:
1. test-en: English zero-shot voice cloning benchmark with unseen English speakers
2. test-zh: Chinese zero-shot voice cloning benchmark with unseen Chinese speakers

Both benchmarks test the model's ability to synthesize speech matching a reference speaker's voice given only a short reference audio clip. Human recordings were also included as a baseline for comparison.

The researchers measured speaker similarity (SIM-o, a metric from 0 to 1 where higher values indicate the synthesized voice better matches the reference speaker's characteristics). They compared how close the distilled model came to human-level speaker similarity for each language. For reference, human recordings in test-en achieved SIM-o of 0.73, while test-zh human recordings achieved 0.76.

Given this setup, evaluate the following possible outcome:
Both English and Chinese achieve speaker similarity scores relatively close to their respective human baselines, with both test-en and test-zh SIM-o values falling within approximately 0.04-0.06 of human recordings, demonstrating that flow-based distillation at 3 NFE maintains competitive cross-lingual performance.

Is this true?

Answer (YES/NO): NO